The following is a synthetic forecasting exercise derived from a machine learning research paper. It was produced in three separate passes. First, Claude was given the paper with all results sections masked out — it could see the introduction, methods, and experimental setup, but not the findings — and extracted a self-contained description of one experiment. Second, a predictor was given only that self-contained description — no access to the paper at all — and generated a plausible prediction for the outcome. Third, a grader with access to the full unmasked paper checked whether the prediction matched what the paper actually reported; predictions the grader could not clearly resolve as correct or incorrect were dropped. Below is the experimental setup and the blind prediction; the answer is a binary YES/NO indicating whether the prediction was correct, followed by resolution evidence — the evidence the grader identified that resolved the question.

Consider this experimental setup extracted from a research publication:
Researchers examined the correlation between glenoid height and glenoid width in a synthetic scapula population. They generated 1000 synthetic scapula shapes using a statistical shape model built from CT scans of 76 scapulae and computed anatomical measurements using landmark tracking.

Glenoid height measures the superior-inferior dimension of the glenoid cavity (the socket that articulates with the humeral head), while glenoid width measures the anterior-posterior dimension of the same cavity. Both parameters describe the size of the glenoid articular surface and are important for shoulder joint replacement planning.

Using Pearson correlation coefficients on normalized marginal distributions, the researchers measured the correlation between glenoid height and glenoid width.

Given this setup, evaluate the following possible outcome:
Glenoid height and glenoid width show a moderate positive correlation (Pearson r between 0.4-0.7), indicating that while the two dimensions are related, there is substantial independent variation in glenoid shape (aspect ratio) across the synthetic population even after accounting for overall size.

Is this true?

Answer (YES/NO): YES